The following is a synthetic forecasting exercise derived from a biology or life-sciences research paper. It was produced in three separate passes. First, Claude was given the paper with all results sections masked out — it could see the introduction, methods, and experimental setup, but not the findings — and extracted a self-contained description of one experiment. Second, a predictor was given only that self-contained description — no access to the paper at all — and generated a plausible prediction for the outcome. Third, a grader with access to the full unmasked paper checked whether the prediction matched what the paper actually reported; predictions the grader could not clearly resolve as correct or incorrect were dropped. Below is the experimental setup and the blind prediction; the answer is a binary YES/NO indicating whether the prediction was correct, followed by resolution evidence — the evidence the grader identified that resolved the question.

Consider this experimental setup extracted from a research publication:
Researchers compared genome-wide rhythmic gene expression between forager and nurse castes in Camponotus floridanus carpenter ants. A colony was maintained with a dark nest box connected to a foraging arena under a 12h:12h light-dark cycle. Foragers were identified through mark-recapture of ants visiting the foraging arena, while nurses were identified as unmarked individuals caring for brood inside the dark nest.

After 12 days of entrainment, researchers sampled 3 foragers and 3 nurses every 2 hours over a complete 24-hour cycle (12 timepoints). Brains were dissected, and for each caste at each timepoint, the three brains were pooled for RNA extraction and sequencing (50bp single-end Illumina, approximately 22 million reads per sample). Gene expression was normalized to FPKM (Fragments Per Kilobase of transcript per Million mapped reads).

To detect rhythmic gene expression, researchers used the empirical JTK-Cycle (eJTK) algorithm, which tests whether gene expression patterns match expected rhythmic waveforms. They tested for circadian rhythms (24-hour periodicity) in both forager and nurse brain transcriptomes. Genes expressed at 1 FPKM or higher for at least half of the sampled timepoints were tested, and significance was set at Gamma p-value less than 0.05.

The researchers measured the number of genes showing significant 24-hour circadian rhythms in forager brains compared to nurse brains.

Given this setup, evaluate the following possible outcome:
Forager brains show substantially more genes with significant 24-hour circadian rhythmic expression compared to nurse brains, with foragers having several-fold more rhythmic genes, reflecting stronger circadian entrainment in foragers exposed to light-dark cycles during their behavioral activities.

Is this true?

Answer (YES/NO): YES